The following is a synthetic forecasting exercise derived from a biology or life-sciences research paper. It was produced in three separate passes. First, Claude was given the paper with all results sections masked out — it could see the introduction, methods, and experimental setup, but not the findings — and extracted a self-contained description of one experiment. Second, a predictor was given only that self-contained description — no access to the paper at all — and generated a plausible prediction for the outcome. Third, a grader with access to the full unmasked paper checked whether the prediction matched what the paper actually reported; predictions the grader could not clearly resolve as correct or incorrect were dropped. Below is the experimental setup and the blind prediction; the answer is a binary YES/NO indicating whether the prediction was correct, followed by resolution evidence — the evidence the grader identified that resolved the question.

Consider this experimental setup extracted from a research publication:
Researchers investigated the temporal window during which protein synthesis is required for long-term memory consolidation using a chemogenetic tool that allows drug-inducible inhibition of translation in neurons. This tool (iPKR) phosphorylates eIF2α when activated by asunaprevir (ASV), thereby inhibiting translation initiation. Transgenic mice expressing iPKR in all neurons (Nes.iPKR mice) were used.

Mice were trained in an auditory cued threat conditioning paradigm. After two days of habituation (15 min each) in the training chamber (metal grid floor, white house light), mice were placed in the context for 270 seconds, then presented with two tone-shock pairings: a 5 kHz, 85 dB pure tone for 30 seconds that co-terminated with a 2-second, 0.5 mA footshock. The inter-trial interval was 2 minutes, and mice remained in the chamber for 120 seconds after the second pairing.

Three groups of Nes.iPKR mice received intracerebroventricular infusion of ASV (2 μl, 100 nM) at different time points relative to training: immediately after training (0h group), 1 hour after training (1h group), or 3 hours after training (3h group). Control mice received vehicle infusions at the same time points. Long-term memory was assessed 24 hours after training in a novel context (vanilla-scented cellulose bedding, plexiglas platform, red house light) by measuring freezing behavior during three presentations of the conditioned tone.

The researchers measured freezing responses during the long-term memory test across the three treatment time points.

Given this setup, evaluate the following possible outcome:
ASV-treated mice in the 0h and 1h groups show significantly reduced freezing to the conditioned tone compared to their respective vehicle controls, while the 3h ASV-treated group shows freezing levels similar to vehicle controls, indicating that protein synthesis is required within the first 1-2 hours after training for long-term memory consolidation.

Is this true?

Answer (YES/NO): NO